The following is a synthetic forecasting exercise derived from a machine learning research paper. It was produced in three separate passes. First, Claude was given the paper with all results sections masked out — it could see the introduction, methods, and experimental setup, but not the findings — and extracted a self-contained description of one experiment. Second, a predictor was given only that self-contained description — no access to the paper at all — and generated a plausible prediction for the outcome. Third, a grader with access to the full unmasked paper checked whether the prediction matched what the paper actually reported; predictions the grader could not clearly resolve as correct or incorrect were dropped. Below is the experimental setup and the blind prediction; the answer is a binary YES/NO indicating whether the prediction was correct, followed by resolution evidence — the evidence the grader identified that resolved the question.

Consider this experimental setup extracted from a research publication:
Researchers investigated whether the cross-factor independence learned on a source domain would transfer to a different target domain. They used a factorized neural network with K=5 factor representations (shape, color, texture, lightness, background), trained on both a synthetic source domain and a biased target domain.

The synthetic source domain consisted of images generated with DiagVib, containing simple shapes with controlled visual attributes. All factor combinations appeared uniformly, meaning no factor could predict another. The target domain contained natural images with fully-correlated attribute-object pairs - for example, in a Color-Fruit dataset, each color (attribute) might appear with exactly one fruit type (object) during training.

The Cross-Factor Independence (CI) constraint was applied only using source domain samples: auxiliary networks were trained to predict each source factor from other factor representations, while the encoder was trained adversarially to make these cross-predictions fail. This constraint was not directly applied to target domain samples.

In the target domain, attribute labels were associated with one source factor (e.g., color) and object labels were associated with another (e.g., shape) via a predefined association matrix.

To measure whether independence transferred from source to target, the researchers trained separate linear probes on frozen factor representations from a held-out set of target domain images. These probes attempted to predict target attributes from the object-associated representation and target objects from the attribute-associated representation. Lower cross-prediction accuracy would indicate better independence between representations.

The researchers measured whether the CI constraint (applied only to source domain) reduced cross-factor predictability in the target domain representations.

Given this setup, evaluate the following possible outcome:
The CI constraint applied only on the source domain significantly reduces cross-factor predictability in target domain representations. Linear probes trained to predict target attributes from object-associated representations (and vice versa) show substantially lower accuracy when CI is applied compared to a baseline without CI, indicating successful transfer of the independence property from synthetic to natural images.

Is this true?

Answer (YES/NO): NO